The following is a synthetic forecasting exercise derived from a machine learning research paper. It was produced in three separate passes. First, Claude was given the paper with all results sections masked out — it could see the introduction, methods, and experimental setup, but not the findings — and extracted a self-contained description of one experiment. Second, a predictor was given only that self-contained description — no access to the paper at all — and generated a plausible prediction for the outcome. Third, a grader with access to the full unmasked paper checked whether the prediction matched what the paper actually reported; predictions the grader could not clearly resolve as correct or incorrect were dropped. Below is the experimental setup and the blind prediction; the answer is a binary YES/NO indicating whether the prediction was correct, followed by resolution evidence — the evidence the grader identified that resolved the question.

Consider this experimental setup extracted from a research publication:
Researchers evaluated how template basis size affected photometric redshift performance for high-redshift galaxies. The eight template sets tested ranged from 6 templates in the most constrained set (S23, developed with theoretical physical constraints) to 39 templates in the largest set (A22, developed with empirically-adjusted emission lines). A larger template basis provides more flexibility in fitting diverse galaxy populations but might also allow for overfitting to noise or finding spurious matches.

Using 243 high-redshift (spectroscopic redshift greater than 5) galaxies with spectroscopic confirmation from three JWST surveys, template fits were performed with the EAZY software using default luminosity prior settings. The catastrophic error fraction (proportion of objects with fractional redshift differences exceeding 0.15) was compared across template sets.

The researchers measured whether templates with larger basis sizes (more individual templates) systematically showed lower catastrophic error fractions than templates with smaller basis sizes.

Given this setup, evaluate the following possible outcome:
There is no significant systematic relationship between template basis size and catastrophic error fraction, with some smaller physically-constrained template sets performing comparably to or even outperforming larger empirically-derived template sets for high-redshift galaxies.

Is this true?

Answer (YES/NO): YES